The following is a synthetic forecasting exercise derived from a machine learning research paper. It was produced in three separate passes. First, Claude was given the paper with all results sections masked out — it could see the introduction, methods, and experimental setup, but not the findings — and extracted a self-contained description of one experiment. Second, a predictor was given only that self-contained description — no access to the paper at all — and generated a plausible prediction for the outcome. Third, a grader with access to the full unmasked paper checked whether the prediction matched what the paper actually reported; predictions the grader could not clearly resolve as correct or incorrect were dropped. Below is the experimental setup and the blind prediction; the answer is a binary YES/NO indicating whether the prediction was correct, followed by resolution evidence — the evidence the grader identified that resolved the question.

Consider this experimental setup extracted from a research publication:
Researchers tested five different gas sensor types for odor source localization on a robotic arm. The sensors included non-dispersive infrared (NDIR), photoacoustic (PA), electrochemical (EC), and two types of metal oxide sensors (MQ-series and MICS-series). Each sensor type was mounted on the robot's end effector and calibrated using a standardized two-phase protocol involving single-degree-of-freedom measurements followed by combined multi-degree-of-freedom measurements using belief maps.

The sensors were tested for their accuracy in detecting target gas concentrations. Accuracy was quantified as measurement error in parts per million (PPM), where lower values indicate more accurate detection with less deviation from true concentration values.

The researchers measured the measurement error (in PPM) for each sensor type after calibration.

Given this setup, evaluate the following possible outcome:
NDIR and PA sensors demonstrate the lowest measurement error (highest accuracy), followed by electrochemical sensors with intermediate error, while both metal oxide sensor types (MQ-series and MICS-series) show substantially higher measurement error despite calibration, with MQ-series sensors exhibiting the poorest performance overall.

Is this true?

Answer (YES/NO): NO